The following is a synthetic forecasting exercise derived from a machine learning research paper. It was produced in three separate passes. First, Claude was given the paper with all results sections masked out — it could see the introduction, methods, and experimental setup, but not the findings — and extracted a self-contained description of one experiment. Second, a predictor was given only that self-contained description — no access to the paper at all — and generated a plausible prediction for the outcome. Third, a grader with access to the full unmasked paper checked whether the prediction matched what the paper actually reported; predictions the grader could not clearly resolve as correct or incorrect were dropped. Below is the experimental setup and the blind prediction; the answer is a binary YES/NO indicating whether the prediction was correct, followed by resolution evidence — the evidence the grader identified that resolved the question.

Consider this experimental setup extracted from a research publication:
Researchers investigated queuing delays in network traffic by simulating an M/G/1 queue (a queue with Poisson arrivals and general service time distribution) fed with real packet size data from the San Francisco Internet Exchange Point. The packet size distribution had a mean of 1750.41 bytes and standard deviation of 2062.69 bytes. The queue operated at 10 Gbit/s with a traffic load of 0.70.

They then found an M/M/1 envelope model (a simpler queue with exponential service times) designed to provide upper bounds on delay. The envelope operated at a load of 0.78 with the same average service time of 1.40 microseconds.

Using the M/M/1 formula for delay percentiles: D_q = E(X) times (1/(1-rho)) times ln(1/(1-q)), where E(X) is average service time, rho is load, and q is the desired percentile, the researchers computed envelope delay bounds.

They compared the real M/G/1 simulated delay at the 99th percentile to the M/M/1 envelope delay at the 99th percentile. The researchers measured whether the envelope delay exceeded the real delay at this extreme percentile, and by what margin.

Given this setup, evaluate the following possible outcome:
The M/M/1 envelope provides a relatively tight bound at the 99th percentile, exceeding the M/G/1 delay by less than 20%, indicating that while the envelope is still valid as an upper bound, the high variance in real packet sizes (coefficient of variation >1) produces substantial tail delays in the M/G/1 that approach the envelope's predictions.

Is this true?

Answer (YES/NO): YES